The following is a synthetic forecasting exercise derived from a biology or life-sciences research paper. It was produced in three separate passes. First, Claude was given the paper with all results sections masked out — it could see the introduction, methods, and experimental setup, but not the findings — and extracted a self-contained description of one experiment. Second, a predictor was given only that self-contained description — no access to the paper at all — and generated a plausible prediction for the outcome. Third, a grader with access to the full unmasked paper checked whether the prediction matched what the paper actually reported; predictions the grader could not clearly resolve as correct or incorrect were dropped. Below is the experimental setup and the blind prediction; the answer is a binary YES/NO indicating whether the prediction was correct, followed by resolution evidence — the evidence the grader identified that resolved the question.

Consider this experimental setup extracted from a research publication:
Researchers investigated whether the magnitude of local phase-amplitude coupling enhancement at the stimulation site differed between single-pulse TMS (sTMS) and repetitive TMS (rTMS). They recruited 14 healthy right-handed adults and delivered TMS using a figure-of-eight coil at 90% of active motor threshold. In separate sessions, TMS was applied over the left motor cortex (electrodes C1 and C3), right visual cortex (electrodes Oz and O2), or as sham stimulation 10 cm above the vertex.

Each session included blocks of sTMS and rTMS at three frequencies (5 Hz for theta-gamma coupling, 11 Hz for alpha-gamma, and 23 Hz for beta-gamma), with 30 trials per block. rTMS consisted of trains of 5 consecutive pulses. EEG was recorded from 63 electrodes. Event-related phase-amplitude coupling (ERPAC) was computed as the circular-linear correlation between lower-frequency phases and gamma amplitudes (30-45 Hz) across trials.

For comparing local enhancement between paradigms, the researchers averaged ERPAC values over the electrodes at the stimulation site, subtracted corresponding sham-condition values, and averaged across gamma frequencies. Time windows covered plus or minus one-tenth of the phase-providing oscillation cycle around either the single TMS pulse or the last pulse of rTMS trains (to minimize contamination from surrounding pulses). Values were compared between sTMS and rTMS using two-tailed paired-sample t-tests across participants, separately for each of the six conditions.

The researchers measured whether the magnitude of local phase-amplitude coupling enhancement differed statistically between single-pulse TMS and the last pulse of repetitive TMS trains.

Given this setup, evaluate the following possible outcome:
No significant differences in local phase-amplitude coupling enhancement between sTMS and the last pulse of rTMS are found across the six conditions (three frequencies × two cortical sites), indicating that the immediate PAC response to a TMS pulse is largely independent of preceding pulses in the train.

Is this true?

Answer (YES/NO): YES